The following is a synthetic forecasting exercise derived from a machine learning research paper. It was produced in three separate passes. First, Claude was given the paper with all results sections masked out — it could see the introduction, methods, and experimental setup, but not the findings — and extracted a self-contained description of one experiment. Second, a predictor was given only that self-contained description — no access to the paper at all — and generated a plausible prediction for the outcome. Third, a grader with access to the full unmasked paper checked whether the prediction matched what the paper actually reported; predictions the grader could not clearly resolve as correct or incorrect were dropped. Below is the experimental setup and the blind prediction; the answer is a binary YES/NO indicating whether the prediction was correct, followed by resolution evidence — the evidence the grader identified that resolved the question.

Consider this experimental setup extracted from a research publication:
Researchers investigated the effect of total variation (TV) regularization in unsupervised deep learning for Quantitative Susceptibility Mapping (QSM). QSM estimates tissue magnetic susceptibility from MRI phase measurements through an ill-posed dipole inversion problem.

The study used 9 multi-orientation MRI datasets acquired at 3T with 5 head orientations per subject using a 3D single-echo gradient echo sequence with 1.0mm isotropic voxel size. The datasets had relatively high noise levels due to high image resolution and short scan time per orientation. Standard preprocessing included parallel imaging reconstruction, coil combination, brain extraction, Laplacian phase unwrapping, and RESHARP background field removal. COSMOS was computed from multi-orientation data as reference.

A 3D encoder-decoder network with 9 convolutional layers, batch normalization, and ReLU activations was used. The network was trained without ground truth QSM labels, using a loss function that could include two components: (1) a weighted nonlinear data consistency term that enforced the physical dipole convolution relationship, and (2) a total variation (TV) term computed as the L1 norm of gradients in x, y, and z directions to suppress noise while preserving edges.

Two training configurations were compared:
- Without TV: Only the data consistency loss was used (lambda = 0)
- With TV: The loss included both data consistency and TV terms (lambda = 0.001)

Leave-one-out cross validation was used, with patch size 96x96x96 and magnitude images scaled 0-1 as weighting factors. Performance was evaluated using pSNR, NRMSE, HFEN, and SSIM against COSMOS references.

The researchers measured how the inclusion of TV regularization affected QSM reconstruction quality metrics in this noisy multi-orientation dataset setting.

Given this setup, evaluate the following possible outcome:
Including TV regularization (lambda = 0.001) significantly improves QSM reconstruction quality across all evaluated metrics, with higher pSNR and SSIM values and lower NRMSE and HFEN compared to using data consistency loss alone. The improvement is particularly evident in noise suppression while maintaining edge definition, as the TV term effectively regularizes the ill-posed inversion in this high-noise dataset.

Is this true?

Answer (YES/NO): YES